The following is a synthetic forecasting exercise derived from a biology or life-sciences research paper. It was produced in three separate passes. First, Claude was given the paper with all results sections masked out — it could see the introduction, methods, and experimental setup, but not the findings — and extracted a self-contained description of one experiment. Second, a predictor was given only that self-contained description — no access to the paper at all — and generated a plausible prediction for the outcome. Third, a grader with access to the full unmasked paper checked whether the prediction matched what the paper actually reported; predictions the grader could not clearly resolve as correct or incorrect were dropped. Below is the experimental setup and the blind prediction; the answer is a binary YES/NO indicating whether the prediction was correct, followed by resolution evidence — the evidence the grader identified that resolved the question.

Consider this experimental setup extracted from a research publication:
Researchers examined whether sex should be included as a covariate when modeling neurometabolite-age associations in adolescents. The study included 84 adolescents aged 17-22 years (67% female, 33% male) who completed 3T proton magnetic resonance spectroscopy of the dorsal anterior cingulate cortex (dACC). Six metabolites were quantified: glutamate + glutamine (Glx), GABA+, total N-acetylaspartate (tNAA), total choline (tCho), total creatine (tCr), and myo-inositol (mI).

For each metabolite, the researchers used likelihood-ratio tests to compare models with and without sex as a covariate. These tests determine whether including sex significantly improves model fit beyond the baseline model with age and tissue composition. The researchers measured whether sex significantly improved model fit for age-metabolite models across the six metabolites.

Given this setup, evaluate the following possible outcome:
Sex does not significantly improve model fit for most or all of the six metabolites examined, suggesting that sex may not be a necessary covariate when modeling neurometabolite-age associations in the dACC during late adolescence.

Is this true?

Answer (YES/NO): YES